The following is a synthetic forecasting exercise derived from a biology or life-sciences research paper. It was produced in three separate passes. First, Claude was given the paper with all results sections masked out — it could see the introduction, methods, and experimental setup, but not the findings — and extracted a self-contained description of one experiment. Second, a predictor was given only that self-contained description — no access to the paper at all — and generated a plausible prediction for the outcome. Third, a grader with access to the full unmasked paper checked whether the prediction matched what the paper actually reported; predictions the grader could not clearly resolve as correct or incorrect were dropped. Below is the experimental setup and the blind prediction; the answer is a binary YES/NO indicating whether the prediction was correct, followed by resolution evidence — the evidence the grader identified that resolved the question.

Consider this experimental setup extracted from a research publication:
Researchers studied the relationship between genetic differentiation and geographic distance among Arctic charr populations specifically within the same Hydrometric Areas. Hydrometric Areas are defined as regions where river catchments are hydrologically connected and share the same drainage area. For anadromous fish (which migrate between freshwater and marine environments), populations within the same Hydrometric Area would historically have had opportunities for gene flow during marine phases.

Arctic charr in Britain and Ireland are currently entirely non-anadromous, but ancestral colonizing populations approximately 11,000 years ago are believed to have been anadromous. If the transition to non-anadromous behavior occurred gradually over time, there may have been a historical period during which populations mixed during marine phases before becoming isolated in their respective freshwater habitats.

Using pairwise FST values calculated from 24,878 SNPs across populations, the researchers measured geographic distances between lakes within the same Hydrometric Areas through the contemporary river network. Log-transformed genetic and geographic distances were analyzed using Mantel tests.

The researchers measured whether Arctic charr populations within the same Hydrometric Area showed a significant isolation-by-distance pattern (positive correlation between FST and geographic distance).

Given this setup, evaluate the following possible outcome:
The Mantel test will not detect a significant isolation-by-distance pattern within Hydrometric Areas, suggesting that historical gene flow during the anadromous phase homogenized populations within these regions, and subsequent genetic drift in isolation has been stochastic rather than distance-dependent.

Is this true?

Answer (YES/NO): NO